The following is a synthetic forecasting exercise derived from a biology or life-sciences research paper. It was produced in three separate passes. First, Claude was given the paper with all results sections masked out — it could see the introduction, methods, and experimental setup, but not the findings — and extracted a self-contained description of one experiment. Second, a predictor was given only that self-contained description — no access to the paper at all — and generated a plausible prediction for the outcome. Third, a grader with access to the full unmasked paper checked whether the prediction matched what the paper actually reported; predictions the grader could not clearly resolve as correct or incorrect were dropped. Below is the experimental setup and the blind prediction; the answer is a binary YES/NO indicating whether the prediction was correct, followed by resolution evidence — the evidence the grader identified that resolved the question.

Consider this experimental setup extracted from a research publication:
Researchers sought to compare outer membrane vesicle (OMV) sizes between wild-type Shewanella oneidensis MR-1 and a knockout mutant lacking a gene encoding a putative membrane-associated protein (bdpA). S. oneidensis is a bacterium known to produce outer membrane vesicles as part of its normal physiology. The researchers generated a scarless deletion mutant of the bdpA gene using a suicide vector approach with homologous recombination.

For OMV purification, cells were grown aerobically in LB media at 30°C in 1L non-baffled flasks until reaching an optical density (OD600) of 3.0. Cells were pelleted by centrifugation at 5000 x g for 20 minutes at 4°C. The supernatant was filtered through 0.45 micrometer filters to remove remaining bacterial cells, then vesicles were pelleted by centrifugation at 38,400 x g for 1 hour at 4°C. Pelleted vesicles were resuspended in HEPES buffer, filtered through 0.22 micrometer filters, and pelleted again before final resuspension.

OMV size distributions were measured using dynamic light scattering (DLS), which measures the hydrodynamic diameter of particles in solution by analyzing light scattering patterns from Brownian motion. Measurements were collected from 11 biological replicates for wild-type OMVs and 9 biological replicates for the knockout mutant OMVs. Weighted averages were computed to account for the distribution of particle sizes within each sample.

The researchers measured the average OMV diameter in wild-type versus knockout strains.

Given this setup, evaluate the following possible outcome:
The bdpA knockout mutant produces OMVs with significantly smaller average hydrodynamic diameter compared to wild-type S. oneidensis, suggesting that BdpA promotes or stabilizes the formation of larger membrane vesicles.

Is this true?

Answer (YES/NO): NO